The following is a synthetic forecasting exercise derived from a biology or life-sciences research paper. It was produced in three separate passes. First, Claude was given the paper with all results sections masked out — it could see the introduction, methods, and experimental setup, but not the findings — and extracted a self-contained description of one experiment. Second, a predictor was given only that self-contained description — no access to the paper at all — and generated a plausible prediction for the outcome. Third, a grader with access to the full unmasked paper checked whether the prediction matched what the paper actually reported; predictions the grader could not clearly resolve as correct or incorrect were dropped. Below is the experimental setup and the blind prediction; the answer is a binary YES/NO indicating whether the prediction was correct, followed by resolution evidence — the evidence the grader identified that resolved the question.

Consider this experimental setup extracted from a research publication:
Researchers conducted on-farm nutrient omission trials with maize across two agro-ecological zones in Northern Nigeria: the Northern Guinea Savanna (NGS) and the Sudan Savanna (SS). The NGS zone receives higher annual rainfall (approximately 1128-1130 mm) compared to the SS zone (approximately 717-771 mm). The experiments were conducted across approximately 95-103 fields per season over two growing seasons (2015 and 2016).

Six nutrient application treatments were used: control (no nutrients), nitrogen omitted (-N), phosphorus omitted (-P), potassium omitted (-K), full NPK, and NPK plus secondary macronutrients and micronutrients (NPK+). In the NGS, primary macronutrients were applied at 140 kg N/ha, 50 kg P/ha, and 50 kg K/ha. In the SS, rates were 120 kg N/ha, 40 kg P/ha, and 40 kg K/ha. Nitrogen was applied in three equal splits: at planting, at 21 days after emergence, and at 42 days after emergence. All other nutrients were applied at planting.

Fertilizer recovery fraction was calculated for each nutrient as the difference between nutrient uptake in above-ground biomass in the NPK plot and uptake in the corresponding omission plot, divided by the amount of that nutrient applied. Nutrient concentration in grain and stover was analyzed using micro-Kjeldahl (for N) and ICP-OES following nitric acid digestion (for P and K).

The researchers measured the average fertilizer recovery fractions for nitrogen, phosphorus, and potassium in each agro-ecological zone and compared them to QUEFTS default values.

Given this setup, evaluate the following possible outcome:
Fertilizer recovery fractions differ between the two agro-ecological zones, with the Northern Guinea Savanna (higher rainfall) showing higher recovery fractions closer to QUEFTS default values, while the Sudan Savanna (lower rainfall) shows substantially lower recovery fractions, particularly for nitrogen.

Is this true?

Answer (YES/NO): NO